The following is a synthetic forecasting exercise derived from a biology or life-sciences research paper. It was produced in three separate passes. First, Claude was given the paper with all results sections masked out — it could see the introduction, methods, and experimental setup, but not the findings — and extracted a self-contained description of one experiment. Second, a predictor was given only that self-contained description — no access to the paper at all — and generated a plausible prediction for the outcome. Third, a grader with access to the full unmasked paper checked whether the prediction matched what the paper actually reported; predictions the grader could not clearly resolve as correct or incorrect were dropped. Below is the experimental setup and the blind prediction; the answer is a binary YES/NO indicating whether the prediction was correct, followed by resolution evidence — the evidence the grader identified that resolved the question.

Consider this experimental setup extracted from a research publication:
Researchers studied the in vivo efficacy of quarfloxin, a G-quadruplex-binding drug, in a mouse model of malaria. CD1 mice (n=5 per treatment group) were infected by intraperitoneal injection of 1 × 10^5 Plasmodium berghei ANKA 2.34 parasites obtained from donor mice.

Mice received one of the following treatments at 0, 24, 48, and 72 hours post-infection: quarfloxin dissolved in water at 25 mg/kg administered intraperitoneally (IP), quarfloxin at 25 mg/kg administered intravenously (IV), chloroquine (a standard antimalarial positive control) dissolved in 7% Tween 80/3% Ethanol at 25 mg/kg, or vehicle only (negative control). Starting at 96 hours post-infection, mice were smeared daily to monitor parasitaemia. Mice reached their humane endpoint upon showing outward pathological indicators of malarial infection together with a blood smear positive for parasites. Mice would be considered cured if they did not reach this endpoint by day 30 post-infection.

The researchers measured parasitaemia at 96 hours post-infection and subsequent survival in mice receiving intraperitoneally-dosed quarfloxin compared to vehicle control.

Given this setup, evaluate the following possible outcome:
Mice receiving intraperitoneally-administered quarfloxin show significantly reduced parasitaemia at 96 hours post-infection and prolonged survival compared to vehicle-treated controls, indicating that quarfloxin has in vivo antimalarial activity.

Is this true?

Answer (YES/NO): NO